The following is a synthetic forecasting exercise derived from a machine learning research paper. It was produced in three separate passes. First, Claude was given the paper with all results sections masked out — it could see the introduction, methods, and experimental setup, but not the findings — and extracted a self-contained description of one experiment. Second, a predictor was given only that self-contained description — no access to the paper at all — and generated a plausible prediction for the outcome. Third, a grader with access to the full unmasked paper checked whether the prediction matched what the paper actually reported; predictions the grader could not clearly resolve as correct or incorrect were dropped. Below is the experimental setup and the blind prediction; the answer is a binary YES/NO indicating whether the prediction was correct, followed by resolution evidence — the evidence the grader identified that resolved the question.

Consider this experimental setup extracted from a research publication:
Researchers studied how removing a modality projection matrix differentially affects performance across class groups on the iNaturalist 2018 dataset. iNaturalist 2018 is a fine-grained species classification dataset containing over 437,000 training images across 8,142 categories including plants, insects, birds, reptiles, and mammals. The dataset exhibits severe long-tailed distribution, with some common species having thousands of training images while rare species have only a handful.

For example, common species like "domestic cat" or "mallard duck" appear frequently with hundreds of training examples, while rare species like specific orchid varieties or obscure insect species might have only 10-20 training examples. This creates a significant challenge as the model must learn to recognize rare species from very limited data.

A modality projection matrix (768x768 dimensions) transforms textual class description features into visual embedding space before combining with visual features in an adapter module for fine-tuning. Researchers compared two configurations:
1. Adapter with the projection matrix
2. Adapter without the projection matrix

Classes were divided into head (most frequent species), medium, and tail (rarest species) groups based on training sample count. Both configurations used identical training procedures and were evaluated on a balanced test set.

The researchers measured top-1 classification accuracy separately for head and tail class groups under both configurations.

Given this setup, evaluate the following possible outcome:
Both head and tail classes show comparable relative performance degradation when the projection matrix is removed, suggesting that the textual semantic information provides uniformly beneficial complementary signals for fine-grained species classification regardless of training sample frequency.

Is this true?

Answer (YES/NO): NO